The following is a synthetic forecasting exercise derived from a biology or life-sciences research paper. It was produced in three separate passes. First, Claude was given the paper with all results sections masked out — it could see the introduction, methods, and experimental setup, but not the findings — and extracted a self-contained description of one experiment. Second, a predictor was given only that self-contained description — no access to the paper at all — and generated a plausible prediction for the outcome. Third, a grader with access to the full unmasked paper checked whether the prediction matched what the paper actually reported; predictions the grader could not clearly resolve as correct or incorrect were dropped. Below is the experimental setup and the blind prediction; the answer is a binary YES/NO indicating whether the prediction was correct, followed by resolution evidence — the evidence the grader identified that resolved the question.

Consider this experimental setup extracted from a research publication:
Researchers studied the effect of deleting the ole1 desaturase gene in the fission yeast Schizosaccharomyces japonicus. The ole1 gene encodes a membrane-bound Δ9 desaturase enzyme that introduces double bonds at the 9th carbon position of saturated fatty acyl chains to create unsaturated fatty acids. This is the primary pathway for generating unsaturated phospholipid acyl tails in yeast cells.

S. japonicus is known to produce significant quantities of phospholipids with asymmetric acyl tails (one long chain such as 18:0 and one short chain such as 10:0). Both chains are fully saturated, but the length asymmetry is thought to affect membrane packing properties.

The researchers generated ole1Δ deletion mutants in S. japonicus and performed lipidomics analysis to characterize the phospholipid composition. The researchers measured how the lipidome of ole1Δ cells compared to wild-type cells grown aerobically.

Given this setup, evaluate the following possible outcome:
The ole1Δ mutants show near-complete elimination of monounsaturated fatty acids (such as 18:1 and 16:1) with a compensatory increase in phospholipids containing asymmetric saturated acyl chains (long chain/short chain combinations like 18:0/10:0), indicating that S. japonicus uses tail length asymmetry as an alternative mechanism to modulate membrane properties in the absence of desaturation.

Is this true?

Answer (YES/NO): YES